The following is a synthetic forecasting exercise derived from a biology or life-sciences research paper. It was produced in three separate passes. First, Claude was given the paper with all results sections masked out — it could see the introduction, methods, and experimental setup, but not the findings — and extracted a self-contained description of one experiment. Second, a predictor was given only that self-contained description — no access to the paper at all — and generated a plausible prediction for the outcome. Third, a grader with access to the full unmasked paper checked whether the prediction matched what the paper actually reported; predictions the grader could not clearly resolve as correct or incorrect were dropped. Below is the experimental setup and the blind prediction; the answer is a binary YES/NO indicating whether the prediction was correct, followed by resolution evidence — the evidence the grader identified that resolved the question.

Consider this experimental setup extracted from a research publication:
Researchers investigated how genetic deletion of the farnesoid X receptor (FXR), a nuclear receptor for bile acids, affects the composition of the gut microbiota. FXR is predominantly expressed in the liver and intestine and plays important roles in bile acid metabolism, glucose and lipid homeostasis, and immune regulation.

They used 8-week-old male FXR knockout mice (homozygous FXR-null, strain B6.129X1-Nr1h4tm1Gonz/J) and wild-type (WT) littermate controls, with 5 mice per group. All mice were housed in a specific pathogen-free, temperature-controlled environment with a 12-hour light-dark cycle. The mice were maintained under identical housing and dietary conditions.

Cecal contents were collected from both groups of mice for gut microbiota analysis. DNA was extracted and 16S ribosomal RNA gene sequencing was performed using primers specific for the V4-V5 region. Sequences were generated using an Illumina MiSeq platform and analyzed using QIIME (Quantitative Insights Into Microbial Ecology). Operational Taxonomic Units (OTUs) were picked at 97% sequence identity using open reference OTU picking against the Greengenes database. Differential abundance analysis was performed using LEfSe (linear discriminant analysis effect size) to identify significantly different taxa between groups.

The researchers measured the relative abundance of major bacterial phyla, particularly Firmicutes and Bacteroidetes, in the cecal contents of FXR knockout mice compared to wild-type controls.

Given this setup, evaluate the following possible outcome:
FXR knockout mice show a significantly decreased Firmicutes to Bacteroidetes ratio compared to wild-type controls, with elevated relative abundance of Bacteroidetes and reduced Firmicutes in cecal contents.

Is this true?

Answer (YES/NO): YES